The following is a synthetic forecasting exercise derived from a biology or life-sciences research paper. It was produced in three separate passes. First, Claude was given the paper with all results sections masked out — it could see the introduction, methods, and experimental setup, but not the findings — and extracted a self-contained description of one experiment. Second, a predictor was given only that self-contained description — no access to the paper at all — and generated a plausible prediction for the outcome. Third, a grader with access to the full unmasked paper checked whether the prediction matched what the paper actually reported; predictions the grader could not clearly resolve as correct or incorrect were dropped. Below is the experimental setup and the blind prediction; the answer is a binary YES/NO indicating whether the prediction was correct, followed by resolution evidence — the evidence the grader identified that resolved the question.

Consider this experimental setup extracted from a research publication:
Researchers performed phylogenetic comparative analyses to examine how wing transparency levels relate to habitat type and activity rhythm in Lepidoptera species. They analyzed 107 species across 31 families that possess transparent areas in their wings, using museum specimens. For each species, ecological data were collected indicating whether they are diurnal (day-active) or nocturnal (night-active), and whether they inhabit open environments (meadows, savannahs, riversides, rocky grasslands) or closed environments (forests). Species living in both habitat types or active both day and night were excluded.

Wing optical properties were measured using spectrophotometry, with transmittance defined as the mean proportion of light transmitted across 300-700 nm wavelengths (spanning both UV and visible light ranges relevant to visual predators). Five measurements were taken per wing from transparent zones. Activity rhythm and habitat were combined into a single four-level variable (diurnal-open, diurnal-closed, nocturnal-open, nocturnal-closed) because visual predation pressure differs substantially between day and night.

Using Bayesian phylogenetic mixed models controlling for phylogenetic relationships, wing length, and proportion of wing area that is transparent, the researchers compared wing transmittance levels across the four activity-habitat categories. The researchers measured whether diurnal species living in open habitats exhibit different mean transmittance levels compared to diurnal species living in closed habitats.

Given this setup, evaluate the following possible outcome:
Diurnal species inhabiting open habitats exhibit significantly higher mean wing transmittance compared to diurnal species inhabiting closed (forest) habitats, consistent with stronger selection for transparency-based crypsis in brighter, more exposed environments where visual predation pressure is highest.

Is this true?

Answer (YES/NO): NO